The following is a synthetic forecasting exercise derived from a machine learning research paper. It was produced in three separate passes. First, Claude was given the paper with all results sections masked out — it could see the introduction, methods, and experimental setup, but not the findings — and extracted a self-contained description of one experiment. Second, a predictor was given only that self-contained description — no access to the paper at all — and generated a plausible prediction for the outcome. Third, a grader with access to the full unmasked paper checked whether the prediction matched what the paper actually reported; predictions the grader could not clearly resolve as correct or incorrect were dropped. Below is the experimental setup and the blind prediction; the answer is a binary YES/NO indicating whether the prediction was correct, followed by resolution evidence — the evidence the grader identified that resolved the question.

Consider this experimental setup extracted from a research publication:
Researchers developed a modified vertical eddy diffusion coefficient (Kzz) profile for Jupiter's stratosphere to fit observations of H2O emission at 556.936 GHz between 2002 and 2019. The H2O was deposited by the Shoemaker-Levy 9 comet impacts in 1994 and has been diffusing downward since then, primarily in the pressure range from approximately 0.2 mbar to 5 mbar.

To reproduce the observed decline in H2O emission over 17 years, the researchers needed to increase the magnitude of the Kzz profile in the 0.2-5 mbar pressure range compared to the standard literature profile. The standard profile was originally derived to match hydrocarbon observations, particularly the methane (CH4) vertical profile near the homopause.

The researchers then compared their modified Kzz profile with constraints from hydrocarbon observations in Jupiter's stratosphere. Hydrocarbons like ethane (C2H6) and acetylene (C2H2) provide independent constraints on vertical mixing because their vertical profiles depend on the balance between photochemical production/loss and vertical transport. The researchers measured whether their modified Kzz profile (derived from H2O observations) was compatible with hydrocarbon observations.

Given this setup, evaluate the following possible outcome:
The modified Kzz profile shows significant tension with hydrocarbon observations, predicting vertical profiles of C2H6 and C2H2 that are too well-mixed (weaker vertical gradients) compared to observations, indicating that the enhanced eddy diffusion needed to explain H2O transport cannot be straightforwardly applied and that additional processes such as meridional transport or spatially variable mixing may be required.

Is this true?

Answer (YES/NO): YES